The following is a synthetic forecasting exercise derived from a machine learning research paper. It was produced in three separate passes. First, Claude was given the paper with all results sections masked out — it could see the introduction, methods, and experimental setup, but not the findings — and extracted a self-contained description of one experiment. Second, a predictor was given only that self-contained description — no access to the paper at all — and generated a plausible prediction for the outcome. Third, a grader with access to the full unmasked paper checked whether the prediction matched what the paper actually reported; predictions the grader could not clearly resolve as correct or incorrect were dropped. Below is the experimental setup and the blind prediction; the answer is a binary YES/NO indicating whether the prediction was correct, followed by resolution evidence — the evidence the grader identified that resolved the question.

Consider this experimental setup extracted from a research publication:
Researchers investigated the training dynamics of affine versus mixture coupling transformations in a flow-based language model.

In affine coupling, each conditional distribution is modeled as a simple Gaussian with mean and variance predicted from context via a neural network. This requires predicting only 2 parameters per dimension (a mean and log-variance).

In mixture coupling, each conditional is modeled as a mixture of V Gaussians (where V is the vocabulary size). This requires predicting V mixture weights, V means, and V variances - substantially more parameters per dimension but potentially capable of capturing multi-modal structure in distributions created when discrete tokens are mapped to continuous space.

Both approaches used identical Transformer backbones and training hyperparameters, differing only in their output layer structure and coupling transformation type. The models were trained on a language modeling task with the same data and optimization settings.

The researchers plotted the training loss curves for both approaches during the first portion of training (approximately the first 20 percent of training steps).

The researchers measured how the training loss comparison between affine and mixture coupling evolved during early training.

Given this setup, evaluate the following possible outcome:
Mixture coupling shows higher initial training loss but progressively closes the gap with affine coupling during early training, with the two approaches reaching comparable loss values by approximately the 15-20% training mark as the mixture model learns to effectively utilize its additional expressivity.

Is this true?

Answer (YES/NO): NO